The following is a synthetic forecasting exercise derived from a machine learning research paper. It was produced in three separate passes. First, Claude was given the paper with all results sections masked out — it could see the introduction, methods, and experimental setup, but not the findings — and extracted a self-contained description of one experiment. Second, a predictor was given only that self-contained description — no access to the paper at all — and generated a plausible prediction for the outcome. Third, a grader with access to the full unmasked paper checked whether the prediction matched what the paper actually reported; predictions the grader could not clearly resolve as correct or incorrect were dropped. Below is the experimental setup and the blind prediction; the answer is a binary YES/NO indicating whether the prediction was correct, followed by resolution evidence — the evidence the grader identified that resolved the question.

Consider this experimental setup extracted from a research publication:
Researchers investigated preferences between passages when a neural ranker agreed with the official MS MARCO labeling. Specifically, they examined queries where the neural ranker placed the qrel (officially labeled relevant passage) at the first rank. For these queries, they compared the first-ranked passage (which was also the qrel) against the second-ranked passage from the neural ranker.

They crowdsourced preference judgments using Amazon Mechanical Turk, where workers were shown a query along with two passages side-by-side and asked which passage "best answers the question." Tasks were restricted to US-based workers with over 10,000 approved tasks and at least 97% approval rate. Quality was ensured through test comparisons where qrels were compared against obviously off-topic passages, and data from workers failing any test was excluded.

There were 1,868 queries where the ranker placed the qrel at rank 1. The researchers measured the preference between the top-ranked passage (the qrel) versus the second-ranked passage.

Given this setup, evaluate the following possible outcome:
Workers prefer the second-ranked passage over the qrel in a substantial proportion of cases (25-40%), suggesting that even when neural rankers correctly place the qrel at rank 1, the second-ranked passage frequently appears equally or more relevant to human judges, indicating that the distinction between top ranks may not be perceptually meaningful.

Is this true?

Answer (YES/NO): NO